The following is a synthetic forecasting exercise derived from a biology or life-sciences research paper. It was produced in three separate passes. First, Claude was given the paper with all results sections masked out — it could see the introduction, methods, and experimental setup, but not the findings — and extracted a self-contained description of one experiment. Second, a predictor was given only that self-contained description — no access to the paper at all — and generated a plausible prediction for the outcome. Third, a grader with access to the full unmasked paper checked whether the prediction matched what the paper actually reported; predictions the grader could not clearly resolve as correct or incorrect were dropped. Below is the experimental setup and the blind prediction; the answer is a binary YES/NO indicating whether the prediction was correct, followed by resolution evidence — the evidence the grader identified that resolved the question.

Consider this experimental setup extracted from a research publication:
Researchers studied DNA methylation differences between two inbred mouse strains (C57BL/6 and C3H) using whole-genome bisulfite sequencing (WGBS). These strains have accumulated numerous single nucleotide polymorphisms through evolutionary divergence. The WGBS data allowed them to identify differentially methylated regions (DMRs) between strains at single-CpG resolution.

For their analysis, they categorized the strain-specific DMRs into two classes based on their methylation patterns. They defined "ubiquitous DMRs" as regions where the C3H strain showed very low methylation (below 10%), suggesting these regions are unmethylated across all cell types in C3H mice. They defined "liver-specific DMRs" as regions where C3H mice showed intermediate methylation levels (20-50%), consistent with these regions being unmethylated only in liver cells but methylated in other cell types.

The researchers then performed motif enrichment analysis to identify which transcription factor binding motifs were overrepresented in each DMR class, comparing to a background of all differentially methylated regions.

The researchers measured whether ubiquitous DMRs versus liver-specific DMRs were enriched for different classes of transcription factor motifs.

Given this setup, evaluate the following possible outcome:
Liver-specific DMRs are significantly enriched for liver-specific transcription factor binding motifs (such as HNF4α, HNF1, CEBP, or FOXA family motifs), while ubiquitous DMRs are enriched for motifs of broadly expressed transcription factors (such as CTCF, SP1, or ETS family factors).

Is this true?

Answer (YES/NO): YES